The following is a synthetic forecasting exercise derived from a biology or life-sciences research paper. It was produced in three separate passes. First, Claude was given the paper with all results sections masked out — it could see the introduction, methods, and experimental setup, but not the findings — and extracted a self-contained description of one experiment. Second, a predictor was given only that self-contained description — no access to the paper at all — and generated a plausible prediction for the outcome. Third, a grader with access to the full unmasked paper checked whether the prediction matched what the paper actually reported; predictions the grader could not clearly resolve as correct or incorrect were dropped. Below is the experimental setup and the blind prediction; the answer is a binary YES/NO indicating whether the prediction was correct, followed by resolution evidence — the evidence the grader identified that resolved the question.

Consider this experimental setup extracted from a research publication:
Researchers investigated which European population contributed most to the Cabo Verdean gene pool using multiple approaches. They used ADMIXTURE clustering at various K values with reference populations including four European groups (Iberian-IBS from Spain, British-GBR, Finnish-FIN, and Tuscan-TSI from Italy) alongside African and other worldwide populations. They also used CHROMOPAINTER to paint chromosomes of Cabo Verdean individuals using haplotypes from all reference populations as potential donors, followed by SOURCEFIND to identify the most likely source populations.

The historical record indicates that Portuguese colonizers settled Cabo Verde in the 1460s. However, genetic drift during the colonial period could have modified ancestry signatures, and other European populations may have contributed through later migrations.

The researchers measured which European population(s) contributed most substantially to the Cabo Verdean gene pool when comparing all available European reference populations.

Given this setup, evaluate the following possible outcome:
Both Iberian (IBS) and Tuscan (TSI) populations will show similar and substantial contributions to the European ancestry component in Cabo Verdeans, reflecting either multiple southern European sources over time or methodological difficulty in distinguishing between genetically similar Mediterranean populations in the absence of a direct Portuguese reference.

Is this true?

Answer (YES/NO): NO